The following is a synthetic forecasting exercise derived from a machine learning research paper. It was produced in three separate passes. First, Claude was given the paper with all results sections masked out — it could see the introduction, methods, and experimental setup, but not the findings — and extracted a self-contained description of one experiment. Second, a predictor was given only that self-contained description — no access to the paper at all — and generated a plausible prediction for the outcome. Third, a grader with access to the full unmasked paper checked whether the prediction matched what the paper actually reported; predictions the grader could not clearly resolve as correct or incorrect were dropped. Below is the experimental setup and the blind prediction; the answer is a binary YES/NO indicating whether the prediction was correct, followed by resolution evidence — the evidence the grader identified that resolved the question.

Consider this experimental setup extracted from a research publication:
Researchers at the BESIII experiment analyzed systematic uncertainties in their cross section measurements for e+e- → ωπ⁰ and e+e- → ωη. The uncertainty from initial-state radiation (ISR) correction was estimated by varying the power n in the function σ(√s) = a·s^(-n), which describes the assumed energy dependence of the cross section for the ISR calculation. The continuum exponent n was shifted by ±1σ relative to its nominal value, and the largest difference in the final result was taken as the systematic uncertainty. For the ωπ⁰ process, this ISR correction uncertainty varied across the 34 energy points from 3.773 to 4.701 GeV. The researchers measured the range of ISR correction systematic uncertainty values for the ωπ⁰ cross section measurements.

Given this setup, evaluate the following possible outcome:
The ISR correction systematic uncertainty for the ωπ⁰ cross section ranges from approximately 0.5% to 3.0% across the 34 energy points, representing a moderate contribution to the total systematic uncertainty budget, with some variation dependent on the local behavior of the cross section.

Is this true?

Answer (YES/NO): NO